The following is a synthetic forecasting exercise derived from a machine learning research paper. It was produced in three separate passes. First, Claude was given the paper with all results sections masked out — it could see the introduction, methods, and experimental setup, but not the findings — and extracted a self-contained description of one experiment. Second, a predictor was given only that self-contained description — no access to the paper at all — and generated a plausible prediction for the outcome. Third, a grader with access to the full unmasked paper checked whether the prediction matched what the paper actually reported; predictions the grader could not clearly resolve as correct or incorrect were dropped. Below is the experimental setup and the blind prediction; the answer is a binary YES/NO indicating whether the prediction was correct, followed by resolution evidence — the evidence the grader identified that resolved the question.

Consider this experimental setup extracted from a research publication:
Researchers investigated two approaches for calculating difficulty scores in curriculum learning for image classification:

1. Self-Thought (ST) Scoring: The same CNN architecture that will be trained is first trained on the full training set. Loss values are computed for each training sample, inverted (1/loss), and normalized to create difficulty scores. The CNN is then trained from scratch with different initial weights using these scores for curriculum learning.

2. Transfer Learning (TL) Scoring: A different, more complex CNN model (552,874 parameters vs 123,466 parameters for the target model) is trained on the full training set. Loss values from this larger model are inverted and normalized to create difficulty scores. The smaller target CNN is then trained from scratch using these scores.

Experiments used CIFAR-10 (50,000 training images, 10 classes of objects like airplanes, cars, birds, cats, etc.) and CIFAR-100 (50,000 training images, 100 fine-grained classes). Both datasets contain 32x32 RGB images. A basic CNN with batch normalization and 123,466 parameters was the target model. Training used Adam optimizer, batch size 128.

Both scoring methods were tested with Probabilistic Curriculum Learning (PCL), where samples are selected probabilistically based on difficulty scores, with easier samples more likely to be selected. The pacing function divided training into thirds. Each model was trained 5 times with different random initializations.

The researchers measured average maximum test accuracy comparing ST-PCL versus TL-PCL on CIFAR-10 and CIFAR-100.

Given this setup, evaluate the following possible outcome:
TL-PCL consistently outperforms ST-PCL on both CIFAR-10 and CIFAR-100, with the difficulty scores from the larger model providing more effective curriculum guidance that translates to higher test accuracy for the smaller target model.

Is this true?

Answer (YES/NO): YES